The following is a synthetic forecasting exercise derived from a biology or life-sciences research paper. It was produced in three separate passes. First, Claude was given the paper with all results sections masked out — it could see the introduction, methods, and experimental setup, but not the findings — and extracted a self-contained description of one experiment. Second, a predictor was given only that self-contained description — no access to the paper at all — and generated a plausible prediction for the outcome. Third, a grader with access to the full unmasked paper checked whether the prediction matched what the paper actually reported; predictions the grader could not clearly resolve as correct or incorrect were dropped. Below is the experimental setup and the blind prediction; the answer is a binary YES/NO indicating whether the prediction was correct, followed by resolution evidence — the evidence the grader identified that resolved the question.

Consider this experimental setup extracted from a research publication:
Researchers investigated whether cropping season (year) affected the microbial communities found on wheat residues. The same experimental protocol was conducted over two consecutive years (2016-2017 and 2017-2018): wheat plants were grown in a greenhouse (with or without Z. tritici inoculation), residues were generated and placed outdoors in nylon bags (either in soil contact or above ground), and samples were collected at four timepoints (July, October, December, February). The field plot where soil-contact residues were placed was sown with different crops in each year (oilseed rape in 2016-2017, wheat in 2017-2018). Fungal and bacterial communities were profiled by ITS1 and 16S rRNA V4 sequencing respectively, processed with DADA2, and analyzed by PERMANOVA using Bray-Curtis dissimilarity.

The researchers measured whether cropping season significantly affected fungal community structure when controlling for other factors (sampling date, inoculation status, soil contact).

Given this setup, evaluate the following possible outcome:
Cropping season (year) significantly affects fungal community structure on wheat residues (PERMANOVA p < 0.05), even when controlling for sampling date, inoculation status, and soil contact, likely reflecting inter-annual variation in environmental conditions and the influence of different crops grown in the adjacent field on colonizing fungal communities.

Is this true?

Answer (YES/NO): YES